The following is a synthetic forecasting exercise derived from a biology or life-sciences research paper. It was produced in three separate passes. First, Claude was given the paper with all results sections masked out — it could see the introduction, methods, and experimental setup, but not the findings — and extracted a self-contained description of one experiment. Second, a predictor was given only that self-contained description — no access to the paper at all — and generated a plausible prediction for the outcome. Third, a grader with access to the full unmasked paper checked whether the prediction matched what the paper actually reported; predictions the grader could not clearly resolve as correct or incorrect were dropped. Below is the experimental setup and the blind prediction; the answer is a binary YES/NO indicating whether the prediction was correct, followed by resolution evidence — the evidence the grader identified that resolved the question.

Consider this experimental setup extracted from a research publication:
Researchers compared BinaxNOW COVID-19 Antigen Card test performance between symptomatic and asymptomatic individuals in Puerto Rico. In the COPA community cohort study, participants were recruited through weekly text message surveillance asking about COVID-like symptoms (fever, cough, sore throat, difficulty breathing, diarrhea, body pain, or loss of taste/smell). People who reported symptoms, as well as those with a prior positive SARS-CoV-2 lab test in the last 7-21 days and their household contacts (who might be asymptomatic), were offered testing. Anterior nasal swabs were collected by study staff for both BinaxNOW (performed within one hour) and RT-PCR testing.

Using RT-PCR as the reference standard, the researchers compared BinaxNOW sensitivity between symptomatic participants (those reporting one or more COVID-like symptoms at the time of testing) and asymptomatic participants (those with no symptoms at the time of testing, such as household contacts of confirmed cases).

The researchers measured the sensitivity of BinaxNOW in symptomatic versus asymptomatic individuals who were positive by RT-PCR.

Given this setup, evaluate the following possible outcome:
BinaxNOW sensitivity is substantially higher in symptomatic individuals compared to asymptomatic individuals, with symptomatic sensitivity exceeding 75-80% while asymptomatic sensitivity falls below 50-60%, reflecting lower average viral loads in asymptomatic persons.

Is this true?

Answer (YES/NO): NO